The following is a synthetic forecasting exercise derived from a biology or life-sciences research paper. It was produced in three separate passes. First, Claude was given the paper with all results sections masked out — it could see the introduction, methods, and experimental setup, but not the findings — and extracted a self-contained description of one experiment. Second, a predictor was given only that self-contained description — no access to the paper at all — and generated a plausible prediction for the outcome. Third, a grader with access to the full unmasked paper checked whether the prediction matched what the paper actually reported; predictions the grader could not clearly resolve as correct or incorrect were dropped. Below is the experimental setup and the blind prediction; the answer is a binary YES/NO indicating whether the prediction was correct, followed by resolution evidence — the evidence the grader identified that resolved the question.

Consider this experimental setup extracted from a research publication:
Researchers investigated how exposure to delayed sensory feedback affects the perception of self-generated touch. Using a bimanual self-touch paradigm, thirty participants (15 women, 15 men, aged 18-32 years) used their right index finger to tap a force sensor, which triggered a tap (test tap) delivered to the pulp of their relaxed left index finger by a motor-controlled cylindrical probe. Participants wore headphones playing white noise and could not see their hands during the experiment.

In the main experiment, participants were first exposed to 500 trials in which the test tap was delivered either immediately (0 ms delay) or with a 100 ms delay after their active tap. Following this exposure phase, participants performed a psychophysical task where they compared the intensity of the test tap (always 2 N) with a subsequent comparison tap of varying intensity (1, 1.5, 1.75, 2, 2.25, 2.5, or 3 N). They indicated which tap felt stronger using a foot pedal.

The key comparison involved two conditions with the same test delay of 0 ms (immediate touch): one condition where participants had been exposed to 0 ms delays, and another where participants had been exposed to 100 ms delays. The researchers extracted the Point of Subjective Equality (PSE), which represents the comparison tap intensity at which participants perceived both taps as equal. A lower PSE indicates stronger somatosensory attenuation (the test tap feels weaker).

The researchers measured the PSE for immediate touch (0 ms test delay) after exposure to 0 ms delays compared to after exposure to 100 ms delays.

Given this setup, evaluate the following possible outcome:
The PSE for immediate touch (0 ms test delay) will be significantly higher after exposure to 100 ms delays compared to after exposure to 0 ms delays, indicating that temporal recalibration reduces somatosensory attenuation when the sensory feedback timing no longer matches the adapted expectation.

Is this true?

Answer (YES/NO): YES